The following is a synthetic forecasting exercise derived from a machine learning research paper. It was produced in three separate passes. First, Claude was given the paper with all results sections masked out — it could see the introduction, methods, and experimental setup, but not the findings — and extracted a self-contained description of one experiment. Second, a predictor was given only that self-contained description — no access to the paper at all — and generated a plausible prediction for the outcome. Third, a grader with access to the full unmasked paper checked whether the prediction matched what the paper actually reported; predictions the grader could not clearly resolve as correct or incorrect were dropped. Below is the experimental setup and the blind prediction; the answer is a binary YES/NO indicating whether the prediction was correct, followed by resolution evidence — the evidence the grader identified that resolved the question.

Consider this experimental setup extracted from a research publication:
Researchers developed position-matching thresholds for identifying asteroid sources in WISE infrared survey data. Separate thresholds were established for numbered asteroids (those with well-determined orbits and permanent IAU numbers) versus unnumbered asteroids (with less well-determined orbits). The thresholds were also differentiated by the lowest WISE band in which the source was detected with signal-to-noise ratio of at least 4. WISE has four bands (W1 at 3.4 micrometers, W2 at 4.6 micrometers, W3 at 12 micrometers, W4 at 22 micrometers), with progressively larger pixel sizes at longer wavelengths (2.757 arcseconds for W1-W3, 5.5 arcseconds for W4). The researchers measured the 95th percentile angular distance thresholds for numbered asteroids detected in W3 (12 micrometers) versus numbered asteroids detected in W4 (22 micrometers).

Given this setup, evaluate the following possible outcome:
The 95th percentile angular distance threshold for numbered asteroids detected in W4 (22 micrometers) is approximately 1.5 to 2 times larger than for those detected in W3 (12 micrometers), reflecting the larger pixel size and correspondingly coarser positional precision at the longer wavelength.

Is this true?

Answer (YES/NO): YES